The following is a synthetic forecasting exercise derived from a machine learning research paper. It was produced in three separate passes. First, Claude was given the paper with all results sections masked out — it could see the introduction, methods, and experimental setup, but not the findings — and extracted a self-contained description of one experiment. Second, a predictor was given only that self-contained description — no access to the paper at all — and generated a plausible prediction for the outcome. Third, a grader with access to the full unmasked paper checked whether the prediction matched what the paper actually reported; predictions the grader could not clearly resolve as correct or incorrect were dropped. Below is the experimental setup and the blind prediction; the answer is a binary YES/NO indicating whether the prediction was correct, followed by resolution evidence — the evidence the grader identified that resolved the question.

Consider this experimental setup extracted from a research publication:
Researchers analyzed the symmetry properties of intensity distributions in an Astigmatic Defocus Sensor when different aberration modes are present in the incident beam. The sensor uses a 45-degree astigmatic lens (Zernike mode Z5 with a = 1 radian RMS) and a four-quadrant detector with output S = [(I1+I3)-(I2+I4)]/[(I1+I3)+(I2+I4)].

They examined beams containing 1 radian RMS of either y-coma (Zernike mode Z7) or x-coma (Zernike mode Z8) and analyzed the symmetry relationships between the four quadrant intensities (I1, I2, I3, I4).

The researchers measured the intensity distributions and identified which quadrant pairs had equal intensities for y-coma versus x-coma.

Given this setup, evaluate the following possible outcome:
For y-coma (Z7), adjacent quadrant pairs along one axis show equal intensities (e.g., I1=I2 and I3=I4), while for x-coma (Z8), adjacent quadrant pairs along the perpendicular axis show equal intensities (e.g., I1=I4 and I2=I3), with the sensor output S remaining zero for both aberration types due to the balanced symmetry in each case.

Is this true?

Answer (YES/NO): YES